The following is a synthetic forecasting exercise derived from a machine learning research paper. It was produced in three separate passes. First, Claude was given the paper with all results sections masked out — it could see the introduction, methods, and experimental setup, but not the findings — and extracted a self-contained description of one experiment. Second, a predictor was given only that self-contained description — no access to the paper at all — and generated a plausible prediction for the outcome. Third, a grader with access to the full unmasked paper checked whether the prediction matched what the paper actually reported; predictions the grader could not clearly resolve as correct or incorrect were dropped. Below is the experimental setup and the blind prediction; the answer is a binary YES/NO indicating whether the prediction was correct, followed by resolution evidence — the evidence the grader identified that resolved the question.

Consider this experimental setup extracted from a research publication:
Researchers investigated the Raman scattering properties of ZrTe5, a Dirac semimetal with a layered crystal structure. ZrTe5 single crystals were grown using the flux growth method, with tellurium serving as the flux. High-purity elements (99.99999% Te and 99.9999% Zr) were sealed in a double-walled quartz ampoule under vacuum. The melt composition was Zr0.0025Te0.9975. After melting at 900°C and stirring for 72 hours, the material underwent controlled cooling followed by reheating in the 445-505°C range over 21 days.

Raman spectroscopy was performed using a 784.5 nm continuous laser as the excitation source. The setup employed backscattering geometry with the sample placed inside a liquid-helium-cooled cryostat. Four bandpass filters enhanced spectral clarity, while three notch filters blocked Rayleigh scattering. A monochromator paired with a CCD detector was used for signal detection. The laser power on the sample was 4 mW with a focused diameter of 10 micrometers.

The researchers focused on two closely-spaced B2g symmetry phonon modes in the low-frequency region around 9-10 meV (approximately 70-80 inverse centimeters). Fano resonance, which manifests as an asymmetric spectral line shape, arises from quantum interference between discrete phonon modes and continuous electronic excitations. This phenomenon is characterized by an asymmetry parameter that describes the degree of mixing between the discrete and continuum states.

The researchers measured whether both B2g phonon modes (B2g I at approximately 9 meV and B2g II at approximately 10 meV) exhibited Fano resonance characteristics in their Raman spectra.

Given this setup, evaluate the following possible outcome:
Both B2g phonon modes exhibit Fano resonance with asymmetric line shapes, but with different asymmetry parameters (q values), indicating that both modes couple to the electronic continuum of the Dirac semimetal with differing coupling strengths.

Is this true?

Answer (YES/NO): NO